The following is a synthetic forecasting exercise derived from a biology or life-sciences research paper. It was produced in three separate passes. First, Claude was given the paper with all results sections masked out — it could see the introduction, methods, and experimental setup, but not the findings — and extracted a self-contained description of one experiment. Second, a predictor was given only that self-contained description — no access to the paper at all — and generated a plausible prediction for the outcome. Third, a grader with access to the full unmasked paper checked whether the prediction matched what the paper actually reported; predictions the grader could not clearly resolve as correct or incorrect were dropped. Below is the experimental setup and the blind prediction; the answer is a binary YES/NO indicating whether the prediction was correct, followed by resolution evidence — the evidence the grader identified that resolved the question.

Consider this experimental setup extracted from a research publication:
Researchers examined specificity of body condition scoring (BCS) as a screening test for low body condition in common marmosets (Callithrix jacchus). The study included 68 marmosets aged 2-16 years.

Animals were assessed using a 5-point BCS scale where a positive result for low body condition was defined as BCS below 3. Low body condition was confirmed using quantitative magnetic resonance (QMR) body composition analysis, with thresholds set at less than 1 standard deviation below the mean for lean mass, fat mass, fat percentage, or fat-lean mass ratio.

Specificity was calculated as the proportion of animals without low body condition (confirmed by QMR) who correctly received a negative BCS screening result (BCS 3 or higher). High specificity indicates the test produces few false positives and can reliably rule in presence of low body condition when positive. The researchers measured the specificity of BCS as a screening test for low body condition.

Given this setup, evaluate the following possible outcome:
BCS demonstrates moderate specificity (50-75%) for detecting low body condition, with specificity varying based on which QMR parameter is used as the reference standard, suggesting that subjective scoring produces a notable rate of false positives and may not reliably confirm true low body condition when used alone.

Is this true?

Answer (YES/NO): NO